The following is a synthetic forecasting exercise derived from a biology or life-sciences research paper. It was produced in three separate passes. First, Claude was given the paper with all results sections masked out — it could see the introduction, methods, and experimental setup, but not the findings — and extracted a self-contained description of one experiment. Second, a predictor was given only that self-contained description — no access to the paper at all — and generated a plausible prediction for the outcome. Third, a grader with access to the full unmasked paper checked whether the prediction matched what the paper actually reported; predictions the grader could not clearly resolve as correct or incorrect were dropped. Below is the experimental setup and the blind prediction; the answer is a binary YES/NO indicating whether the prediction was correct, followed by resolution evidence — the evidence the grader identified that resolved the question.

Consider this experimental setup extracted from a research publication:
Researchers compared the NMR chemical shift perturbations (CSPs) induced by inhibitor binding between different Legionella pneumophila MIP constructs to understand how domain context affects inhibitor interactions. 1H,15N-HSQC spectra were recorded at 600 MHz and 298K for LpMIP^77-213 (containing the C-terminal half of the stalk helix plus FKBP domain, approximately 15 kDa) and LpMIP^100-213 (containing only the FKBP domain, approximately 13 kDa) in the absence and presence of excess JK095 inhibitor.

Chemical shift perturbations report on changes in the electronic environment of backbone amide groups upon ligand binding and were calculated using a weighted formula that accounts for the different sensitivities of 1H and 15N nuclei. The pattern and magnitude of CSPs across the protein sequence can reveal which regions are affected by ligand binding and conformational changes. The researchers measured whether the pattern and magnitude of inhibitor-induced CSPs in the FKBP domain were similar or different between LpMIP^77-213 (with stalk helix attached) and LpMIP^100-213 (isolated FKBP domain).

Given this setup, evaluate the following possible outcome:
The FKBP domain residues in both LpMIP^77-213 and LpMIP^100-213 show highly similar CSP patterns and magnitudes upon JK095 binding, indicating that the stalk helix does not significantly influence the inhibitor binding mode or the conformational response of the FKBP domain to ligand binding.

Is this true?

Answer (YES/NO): NO